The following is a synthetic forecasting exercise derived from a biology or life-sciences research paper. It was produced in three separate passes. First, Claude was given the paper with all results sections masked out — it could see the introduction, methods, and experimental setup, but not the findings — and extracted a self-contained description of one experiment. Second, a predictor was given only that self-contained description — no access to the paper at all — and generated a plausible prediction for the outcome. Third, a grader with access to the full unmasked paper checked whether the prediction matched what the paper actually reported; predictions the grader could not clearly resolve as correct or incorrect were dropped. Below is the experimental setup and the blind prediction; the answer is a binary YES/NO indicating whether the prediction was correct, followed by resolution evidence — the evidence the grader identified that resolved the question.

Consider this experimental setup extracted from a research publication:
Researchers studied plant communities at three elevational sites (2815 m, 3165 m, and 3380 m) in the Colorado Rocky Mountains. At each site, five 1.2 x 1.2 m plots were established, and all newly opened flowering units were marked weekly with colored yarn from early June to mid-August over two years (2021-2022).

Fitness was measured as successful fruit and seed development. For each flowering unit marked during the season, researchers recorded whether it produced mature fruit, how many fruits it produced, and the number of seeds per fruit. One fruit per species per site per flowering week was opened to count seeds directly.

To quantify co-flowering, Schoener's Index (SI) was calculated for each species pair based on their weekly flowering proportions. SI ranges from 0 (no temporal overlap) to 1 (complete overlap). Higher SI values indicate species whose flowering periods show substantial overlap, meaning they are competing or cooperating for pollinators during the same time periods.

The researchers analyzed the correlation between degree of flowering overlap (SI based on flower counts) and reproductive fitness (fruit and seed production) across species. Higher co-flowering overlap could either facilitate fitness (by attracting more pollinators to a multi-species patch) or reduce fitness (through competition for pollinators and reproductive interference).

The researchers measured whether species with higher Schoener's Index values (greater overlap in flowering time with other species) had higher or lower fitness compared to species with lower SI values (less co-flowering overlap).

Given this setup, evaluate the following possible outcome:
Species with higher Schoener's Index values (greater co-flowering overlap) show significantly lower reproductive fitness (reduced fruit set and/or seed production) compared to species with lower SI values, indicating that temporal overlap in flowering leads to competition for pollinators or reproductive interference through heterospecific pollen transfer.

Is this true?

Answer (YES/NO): NO